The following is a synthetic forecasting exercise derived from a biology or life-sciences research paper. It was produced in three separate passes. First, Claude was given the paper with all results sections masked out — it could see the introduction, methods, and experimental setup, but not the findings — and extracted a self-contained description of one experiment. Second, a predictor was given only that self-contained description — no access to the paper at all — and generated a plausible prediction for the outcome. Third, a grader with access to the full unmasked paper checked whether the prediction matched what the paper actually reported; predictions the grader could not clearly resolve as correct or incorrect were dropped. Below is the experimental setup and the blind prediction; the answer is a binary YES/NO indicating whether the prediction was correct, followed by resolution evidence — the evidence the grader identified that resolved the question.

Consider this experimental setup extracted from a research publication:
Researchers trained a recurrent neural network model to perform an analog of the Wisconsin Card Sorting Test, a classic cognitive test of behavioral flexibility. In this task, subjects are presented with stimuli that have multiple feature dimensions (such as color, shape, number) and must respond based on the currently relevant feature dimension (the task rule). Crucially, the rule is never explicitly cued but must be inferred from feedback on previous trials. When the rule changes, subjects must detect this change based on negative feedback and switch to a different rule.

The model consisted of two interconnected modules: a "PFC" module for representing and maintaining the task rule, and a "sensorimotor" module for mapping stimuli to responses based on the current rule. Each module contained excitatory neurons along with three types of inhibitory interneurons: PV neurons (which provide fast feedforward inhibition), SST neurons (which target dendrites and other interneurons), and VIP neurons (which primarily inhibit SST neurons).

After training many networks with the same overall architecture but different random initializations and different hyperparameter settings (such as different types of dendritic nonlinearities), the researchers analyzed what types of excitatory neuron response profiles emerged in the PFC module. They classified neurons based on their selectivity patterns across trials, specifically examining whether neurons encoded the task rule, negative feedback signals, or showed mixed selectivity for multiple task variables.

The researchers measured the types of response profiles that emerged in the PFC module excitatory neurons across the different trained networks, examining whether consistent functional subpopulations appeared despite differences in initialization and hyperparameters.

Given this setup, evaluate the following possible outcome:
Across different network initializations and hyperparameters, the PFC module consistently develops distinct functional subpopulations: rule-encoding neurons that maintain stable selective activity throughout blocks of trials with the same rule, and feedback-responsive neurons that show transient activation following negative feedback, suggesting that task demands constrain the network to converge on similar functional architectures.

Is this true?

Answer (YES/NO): NO